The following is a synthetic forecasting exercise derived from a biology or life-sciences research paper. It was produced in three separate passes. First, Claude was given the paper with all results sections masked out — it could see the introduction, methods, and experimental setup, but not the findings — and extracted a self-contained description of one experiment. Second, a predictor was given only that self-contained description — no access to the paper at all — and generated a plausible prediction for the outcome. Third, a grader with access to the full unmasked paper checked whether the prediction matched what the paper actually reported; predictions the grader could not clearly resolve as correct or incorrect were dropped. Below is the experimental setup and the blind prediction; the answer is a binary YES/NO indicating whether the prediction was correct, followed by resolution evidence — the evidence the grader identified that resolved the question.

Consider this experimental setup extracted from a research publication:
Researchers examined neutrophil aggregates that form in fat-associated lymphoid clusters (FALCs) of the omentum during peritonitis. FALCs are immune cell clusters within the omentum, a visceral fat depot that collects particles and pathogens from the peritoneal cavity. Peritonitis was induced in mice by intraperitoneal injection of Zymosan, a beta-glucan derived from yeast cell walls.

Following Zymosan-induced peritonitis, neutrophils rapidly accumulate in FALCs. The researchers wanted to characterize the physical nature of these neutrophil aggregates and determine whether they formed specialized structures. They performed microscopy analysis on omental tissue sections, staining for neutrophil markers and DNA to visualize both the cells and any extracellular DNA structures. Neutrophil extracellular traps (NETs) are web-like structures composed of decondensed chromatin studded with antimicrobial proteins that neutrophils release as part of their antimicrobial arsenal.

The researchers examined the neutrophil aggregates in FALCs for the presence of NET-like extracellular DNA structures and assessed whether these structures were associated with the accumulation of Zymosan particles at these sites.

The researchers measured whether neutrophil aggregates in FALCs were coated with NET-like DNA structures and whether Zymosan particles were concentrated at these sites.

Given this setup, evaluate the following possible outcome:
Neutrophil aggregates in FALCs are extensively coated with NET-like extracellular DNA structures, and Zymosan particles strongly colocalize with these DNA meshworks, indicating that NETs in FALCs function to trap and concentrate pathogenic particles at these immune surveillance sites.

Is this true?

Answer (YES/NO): YES